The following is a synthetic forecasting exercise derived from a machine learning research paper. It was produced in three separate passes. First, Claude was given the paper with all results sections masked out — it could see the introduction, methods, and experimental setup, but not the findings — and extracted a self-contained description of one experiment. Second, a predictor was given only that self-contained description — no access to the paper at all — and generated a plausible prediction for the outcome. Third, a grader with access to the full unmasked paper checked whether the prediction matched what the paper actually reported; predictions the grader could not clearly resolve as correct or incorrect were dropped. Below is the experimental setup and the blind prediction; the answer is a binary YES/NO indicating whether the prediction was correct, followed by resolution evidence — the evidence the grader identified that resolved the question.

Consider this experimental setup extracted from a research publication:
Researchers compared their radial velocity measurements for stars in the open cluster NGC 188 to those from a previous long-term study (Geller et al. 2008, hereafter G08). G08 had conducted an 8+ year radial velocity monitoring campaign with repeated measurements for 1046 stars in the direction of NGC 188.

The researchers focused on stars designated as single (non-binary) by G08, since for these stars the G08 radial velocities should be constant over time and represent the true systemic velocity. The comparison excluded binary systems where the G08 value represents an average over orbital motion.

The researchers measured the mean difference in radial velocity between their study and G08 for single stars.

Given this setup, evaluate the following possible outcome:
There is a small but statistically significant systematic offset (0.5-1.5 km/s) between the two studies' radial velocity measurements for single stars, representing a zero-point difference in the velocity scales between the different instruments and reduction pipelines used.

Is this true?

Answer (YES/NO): NO